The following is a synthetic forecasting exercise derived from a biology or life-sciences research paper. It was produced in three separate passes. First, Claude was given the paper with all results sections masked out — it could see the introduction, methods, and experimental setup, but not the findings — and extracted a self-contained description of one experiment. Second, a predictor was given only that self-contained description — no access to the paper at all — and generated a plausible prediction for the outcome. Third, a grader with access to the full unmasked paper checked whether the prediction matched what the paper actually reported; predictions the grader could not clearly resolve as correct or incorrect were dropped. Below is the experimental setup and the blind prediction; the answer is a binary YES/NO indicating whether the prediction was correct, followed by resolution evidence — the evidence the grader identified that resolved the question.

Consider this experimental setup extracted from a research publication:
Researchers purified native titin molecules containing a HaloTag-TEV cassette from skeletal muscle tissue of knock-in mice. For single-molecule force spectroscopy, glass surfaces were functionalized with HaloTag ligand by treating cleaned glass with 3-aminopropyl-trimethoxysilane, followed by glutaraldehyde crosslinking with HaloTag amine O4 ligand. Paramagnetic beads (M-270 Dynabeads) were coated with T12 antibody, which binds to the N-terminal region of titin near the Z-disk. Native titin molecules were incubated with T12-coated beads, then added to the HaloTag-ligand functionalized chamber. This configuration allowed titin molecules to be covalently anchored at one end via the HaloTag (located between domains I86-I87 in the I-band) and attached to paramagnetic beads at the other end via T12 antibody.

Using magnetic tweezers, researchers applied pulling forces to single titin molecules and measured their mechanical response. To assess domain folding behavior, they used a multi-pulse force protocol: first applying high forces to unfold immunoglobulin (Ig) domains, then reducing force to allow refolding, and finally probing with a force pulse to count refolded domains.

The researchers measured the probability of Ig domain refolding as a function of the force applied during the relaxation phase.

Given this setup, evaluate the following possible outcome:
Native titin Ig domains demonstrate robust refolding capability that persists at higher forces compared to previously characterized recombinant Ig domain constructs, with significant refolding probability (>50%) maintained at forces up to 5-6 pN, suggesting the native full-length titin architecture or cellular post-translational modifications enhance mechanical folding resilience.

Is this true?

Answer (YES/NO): NO